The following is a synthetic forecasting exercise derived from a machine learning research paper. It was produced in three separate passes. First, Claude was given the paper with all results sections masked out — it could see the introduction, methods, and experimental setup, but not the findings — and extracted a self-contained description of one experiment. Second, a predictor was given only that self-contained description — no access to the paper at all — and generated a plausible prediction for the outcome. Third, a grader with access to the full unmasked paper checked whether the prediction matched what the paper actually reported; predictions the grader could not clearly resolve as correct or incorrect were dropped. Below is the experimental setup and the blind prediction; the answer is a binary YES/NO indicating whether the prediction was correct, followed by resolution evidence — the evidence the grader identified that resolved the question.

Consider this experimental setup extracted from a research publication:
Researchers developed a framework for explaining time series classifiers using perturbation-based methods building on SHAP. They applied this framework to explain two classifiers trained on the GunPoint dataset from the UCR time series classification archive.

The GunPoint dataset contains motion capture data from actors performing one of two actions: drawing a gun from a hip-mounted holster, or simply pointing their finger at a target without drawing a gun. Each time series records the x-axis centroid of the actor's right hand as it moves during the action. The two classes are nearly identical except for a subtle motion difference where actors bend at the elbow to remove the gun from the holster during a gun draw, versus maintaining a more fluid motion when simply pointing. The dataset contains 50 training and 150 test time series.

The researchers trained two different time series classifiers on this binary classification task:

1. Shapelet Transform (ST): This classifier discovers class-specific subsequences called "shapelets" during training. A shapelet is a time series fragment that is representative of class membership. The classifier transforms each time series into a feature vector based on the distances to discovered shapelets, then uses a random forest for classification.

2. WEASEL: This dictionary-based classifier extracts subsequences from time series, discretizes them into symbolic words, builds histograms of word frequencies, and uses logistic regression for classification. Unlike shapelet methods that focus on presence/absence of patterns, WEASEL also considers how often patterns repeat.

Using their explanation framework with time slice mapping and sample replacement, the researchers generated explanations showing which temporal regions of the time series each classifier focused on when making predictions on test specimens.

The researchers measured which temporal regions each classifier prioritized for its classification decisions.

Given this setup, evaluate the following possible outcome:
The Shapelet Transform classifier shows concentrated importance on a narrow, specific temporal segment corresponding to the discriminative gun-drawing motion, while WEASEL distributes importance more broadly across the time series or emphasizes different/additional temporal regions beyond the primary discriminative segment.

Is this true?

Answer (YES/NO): NO